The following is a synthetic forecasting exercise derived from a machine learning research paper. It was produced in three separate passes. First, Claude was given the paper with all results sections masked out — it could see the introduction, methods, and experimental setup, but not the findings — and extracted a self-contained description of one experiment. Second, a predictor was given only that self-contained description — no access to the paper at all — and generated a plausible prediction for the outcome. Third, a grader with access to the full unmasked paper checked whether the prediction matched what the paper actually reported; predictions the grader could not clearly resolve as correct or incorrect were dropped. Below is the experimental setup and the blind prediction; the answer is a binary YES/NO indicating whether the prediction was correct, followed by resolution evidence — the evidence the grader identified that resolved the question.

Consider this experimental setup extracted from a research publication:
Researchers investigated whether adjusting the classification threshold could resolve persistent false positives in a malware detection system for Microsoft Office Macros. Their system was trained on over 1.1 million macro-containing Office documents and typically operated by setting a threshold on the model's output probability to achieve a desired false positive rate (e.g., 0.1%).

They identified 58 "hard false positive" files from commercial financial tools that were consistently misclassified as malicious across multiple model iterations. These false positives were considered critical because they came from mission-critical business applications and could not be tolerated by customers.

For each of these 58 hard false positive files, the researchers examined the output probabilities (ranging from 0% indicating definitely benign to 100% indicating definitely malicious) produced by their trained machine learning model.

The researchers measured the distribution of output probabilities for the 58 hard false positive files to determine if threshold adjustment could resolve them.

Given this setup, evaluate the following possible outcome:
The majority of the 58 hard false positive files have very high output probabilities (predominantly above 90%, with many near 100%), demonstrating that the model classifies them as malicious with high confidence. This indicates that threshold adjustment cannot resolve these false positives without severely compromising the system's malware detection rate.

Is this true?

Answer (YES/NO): NO